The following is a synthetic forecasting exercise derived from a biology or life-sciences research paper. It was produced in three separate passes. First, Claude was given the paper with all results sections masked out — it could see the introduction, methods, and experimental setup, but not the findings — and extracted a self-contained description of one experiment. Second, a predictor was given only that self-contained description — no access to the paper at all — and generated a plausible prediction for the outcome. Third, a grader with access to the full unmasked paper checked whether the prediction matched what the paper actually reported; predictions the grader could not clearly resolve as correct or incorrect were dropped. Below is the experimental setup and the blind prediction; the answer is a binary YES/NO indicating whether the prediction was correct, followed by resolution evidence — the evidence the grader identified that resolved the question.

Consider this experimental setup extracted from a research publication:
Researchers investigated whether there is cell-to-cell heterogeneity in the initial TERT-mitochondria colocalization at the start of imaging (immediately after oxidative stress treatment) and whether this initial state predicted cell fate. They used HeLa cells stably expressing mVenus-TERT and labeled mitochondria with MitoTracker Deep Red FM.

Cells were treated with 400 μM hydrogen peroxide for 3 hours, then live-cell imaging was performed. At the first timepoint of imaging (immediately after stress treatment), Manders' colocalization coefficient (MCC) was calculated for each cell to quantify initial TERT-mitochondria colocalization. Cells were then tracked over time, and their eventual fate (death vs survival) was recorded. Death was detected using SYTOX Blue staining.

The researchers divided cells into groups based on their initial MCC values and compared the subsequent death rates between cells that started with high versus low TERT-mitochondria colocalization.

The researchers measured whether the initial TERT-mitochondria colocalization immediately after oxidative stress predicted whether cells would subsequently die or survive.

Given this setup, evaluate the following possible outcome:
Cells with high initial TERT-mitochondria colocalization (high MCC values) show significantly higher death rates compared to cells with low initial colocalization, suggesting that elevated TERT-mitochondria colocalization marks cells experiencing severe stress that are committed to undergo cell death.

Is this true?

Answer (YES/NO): YES